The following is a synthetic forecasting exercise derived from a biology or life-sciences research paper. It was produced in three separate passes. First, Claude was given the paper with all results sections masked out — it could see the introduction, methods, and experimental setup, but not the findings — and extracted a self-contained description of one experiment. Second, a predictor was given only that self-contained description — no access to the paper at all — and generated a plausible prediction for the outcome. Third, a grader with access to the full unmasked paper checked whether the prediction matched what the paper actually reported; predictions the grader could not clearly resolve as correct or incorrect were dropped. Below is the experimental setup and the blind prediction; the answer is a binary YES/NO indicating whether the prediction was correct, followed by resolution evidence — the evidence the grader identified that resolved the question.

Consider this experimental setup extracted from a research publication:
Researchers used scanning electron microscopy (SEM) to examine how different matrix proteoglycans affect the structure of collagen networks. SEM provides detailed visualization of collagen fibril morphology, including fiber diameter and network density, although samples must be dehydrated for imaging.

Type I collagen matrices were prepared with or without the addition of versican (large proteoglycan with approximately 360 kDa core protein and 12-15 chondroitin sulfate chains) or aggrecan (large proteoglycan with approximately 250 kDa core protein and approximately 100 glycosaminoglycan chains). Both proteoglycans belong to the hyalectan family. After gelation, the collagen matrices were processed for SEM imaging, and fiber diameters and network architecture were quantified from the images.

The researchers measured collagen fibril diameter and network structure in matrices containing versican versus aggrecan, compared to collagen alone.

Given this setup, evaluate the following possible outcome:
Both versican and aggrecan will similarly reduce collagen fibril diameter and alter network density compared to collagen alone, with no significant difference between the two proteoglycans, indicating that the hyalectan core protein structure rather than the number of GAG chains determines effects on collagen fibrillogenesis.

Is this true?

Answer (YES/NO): NO